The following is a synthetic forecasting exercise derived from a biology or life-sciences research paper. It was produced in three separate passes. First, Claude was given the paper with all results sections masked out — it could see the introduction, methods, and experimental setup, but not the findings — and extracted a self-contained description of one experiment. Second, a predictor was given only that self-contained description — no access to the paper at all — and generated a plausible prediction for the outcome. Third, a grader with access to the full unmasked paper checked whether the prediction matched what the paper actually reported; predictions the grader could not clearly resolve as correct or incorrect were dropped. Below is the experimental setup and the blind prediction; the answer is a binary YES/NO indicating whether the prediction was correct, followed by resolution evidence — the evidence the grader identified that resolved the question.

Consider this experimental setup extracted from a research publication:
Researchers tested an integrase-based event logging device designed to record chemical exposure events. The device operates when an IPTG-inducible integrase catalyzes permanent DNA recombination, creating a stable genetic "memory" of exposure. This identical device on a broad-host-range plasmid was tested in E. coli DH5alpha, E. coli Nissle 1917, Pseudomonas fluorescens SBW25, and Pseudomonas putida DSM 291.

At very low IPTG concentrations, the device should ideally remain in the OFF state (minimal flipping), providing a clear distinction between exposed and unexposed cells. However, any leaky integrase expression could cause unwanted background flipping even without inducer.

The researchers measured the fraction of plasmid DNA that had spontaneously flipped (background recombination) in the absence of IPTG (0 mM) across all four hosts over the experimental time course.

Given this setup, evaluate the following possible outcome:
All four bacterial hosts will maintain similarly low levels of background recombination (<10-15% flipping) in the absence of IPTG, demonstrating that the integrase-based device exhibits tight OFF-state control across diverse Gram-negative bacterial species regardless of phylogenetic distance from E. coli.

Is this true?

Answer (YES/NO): NO